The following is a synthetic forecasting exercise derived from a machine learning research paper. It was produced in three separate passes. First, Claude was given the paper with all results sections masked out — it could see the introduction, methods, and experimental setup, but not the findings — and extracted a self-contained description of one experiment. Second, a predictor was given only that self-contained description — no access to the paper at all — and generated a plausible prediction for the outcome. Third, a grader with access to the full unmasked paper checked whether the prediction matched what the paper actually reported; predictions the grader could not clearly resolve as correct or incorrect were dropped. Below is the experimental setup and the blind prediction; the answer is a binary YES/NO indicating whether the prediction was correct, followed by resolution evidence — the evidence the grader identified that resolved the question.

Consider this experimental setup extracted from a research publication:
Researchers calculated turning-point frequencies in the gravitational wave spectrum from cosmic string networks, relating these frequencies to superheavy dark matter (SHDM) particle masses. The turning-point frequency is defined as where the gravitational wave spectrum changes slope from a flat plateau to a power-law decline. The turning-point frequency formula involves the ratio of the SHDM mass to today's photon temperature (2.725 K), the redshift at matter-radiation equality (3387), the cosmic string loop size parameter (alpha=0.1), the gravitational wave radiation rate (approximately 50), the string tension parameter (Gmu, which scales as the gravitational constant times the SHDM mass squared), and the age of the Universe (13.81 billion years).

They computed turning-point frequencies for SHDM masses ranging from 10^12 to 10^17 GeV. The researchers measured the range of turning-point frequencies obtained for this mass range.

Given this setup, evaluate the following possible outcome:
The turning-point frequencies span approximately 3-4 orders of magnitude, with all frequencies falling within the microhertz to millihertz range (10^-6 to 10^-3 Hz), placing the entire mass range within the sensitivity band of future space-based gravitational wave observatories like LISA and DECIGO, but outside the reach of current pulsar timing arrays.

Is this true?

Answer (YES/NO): NO